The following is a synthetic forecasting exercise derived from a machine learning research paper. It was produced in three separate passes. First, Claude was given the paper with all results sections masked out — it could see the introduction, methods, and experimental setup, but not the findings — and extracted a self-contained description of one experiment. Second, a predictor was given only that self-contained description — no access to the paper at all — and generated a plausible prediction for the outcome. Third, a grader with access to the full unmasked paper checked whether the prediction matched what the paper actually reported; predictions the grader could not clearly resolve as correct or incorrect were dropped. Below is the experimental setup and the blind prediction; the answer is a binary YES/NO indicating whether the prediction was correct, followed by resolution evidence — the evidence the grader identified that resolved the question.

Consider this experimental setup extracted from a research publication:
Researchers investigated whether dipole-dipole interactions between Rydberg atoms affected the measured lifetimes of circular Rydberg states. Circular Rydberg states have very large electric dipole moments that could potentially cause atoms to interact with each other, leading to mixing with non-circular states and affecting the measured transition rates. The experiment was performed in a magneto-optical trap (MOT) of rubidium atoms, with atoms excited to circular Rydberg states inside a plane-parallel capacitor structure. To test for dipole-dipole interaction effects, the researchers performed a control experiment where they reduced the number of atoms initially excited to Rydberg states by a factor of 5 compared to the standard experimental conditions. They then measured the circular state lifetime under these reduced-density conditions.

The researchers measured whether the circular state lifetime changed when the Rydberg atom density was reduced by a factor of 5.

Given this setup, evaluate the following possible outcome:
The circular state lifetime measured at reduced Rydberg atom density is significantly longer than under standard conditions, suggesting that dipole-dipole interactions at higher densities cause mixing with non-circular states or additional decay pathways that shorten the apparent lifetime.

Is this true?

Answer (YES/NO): NO